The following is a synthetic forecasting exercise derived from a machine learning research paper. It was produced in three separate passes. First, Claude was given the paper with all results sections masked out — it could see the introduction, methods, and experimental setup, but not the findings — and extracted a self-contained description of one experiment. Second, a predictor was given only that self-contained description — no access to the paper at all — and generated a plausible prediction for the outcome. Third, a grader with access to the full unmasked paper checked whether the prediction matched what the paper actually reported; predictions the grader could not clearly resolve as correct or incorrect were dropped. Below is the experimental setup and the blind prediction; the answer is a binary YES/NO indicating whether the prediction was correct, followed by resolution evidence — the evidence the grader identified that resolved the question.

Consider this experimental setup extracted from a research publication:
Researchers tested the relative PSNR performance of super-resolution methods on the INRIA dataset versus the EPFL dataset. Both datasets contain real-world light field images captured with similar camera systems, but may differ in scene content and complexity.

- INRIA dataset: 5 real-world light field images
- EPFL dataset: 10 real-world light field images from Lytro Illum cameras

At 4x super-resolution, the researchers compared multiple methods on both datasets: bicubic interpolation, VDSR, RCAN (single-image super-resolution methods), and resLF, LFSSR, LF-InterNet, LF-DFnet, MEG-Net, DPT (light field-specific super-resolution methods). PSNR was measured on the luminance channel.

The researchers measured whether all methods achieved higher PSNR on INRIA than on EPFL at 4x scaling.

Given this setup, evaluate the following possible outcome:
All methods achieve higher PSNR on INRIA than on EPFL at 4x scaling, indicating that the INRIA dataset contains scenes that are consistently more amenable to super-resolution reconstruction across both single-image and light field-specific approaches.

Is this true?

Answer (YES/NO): YES